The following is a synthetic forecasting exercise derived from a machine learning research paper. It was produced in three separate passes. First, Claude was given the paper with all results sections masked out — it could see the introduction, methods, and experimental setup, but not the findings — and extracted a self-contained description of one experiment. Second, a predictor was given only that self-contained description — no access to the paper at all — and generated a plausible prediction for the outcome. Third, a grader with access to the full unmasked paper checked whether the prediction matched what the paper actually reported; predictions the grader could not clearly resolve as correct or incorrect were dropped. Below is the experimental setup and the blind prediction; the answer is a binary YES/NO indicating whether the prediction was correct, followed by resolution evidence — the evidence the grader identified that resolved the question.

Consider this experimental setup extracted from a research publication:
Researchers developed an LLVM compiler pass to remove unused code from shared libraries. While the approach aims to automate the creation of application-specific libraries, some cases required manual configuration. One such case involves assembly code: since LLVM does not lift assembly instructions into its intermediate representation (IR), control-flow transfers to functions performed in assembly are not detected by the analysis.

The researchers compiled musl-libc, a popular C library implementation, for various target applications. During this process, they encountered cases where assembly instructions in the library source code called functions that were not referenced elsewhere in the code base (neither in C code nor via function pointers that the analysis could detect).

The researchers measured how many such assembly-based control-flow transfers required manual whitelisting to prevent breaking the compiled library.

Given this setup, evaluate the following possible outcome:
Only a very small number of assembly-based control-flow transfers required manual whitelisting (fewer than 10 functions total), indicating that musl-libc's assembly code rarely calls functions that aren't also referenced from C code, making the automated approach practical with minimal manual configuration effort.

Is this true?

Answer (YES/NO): YES